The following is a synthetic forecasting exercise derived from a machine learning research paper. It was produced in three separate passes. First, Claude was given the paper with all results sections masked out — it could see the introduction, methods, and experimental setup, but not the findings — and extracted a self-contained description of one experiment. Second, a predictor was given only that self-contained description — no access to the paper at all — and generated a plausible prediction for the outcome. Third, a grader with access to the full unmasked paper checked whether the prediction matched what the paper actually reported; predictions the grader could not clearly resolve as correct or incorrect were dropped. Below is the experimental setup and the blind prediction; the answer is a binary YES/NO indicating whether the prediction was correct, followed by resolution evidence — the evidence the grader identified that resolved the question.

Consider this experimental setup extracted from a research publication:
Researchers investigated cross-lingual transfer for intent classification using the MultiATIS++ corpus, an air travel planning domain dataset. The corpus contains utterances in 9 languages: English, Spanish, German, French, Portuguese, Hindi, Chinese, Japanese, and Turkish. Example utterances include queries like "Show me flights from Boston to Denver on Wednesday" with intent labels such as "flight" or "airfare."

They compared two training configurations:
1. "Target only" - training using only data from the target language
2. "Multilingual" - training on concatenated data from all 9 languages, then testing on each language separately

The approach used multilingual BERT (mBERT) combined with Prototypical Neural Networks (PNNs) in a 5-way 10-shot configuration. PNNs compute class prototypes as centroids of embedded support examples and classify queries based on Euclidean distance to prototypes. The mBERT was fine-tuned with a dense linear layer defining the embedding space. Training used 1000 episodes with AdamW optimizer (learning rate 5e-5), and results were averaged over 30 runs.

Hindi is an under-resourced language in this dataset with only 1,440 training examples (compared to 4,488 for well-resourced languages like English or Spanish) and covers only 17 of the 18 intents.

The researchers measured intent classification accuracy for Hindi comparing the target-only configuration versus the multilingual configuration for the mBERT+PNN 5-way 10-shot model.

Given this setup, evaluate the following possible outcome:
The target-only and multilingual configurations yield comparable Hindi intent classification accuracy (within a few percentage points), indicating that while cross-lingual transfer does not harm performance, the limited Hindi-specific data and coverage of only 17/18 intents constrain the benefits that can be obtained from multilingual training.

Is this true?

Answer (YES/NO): NO